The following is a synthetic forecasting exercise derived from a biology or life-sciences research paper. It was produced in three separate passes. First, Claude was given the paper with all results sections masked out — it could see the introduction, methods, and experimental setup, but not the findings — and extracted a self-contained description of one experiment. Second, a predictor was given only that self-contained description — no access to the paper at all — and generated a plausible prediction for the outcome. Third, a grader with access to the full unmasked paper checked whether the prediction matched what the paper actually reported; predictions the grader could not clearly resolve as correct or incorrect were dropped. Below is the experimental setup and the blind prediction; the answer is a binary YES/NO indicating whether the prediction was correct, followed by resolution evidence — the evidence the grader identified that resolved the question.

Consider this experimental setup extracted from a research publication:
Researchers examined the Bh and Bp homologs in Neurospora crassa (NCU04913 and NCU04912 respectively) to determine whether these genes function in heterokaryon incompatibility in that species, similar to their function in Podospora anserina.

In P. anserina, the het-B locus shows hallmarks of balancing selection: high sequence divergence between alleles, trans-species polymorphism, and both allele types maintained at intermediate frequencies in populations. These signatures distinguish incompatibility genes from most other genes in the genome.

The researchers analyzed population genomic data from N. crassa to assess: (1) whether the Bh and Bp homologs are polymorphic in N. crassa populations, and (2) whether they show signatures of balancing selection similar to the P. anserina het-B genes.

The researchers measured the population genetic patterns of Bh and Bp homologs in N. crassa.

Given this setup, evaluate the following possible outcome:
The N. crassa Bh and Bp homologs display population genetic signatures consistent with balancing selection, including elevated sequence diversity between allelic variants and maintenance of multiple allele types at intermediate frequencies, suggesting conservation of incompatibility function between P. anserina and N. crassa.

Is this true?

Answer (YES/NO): NO